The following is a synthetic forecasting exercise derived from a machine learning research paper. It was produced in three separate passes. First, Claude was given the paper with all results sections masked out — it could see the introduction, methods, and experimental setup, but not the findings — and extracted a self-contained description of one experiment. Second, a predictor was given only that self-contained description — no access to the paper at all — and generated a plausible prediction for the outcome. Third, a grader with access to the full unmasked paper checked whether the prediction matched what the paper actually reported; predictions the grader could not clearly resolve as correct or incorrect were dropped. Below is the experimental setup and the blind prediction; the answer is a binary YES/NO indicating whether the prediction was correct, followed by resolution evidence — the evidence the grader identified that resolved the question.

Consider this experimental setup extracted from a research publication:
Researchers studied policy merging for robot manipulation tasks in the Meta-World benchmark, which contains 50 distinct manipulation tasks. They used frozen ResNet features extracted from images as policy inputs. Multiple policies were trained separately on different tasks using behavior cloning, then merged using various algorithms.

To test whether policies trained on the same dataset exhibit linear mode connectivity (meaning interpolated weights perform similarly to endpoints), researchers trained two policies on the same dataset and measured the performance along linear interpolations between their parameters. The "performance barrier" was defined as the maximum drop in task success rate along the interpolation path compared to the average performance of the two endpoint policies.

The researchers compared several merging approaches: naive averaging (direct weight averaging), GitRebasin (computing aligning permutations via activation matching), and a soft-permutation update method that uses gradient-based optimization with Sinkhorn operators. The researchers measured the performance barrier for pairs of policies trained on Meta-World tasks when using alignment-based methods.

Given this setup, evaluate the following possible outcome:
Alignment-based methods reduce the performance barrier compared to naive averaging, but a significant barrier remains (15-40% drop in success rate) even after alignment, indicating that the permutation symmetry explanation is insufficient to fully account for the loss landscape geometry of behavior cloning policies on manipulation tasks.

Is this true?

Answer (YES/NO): NO